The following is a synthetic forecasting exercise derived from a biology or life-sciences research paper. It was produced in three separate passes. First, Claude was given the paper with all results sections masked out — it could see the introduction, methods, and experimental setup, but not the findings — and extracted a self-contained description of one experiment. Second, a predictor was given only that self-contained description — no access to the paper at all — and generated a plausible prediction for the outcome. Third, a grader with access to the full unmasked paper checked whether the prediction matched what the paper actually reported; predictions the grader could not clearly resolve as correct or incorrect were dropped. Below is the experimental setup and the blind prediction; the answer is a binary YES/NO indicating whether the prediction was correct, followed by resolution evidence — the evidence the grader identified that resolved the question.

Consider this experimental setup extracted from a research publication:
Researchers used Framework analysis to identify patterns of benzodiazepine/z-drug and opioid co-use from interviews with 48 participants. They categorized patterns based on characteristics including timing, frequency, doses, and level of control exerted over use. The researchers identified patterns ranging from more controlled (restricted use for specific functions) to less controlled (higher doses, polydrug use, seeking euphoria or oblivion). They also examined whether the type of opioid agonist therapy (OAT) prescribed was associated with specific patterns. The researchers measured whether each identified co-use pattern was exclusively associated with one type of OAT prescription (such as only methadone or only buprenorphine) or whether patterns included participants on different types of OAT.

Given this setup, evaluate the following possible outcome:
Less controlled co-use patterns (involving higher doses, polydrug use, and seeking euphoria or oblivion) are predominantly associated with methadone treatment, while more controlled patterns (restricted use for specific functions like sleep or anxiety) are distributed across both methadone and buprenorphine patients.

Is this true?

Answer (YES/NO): NO